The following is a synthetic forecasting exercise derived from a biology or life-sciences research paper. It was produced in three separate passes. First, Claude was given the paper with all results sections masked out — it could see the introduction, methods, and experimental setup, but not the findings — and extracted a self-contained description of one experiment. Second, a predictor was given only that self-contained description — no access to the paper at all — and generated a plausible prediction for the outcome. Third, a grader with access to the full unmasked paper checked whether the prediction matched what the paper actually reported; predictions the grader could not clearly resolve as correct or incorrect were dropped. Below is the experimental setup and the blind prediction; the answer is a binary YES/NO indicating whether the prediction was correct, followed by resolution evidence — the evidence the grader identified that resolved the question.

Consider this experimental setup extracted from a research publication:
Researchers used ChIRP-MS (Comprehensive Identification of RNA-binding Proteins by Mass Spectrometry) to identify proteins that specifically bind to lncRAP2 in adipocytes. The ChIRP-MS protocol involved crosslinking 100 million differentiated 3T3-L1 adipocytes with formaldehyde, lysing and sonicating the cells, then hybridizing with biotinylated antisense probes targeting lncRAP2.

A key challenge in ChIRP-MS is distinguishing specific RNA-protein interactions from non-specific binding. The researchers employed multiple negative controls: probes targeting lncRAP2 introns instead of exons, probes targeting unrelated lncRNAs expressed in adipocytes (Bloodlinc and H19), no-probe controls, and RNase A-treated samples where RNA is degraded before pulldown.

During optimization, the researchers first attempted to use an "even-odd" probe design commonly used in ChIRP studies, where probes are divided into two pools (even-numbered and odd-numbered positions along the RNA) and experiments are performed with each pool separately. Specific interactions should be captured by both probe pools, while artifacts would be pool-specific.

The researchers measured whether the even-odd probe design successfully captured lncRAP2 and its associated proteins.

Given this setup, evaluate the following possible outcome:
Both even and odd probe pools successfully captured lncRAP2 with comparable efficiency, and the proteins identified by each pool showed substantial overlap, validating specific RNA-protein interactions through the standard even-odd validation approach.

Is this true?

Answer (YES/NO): NO